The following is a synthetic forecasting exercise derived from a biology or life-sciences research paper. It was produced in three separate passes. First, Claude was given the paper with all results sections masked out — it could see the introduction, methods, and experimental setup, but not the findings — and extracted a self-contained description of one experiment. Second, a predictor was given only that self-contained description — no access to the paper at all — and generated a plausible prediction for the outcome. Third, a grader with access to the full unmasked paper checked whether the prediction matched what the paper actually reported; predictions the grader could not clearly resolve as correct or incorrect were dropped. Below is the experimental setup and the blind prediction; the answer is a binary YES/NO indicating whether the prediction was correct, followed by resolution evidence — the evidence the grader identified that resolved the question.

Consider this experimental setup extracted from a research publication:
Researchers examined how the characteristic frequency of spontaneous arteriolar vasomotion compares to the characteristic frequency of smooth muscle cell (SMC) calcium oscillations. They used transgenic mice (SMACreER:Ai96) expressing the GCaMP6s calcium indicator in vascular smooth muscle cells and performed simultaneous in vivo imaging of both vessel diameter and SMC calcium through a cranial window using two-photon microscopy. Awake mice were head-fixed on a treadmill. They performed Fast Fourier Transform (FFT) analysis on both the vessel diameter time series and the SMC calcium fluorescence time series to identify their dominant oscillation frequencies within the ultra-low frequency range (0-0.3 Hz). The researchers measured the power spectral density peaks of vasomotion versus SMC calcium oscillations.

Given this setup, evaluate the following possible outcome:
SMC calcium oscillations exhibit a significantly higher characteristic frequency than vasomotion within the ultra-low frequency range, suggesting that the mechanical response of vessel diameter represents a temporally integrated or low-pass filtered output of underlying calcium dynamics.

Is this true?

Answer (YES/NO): NO